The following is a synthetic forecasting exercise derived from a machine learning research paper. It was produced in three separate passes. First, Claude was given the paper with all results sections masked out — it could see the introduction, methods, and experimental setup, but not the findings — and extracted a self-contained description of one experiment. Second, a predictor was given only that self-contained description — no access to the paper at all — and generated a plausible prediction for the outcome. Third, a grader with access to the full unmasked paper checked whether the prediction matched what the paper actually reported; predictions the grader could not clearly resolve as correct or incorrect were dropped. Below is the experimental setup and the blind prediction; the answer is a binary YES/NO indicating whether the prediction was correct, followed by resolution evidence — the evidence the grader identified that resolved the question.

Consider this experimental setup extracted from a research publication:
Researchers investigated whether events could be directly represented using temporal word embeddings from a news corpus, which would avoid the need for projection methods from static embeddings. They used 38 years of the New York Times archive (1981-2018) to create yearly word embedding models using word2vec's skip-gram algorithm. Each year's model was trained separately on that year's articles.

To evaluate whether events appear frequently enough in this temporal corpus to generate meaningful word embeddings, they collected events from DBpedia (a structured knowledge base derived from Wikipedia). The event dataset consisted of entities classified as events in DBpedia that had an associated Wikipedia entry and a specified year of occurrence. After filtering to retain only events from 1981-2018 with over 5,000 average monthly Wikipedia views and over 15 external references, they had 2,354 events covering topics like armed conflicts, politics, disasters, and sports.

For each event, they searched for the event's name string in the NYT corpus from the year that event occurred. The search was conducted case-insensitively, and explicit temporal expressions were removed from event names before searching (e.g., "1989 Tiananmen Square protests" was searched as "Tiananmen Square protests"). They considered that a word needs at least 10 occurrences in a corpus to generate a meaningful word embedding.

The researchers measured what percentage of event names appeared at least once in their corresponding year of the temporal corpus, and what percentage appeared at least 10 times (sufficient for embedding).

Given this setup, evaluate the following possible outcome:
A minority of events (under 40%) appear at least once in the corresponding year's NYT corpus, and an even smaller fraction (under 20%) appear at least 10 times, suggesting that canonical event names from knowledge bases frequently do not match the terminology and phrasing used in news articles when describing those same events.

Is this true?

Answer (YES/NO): YES